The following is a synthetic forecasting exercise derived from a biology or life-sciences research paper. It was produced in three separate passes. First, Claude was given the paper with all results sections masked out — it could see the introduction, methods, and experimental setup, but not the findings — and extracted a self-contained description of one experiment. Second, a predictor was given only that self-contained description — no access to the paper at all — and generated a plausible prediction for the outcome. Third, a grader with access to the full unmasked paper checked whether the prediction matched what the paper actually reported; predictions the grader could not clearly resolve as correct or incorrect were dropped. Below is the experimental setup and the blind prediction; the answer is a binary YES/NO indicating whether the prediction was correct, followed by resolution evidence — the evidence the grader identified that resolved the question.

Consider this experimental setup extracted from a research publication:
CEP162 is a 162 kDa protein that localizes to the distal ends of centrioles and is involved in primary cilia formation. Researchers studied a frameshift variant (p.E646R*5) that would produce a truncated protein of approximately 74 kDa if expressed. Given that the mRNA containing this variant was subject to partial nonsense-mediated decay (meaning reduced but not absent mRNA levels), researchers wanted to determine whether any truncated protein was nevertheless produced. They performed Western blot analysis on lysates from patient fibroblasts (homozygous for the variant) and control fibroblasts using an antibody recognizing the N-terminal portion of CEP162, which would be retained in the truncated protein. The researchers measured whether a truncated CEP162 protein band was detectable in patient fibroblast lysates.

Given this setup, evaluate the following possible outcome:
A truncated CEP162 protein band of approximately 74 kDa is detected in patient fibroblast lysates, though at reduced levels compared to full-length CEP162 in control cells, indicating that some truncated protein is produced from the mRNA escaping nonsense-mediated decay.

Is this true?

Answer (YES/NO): YES